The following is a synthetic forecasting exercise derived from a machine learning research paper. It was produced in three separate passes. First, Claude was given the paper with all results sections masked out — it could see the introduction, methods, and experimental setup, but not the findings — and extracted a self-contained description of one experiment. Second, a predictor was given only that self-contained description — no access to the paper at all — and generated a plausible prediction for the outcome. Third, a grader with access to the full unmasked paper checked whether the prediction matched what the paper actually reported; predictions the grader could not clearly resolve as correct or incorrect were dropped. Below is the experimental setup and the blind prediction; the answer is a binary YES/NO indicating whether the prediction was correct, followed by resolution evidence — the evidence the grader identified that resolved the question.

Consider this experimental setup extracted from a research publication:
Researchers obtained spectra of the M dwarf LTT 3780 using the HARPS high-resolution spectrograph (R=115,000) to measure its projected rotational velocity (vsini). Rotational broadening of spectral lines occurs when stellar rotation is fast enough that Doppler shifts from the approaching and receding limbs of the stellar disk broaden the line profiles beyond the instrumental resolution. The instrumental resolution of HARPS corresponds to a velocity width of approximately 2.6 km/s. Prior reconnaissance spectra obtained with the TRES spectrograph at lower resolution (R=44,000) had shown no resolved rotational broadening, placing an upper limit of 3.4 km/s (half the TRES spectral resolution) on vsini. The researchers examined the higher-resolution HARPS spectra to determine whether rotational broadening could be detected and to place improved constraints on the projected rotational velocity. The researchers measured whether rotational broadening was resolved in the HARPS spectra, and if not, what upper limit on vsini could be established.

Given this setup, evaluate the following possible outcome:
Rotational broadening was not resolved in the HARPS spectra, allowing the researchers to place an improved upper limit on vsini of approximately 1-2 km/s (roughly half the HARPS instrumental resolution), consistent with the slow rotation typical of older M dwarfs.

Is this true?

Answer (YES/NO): YES